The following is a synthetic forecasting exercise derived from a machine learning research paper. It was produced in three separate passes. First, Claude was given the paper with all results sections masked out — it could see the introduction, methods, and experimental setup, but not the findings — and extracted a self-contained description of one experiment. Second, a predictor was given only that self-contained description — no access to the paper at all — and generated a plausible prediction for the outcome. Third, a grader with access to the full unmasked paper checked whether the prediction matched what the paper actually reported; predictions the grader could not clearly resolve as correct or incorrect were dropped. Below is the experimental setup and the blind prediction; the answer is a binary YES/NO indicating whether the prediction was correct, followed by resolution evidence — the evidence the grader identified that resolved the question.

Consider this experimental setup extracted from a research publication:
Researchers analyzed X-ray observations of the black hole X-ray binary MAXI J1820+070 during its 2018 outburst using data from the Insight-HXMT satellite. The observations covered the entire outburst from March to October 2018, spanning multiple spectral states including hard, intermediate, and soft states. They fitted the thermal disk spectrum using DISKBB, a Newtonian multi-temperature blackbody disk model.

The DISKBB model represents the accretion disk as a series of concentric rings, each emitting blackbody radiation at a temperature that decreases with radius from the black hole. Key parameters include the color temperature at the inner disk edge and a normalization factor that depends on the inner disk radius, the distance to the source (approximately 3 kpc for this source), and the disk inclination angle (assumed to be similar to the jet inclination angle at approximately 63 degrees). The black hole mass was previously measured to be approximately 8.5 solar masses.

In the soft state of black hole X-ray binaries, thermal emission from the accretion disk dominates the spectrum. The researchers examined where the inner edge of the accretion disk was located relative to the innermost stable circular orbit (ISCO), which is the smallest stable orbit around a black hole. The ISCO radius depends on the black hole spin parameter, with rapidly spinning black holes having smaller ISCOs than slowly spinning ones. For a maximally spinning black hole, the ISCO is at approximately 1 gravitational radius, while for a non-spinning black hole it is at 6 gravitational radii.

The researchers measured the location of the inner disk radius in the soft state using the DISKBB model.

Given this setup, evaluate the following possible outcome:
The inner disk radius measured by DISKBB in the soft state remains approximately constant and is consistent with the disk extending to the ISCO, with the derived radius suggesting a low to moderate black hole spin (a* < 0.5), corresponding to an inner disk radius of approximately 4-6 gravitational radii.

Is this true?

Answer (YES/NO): NO